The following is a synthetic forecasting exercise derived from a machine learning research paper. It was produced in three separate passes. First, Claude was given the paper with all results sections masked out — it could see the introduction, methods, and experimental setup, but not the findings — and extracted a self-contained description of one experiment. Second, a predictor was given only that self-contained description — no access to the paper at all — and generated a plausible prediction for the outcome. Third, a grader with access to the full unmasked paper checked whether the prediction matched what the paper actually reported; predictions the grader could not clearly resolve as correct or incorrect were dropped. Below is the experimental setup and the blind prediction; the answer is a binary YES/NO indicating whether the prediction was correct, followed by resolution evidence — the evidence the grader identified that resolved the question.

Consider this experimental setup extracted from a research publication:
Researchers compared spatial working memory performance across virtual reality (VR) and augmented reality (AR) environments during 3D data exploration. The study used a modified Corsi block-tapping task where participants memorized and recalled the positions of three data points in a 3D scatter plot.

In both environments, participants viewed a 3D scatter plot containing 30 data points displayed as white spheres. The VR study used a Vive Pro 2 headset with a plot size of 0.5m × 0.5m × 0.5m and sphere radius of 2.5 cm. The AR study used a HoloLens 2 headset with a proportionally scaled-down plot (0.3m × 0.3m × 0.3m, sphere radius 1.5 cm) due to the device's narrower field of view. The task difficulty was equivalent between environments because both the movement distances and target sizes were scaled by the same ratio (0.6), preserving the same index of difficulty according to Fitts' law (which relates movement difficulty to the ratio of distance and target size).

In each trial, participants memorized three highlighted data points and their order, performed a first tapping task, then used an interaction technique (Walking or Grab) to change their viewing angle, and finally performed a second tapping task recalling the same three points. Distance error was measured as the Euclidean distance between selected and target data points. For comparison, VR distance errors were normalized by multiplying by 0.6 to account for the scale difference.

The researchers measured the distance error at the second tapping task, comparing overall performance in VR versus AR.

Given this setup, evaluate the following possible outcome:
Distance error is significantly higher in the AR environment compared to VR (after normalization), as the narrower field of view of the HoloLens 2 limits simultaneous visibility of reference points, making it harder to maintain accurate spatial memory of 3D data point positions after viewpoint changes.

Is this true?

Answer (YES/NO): NO